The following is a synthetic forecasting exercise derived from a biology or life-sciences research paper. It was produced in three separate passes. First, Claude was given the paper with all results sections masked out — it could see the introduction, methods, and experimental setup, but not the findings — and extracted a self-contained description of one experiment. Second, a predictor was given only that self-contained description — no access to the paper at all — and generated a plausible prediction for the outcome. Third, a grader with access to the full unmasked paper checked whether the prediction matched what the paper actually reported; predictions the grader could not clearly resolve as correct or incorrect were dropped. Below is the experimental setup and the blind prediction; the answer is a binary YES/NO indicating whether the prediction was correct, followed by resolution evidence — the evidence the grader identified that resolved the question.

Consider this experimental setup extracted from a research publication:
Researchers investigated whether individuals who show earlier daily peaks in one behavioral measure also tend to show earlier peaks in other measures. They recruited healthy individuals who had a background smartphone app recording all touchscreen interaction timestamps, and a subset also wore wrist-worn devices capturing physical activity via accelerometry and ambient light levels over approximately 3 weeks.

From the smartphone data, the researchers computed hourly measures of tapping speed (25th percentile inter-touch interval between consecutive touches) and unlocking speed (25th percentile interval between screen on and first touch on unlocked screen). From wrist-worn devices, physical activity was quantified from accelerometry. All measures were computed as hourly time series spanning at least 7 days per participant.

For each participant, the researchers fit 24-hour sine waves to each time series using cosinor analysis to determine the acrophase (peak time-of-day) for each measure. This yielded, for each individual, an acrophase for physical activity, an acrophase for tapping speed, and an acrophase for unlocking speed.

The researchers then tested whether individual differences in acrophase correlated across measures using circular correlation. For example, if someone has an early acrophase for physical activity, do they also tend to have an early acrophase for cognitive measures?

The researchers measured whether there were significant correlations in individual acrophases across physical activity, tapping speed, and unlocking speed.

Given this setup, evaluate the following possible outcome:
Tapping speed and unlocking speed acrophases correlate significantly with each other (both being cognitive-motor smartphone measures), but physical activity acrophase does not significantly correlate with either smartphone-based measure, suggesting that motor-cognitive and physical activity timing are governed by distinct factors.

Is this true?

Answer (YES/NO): NO